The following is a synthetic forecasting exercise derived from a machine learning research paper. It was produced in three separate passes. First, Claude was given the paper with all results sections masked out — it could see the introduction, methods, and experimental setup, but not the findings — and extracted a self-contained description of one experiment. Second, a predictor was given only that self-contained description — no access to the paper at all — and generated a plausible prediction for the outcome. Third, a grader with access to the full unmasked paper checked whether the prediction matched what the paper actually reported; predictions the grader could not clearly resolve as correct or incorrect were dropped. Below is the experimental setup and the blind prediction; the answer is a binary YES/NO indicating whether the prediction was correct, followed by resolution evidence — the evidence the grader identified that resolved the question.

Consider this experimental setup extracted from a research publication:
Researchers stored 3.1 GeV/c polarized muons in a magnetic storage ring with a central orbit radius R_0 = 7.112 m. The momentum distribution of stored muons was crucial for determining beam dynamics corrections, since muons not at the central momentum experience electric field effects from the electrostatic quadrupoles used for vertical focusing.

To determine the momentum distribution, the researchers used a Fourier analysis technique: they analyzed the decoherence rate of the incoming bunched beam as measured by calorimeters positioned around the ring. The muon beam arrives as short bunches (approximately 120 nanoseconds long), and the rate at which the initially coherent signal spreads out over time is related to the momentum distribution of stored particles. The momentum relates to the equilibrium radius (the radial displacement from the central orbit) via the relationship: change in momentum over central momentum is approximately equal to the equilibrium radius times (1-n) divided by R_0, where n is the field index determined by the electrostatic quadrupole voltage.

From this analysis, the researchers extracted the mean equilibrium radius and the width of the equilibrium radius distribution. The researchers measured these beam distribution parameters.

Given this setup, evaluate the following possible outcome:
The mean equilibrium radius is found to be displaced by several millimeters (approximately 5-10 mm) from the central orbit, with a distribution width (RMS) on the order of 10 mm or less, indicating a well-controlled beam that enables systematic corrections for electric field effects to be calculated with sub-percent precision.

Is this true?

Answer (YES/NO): YES